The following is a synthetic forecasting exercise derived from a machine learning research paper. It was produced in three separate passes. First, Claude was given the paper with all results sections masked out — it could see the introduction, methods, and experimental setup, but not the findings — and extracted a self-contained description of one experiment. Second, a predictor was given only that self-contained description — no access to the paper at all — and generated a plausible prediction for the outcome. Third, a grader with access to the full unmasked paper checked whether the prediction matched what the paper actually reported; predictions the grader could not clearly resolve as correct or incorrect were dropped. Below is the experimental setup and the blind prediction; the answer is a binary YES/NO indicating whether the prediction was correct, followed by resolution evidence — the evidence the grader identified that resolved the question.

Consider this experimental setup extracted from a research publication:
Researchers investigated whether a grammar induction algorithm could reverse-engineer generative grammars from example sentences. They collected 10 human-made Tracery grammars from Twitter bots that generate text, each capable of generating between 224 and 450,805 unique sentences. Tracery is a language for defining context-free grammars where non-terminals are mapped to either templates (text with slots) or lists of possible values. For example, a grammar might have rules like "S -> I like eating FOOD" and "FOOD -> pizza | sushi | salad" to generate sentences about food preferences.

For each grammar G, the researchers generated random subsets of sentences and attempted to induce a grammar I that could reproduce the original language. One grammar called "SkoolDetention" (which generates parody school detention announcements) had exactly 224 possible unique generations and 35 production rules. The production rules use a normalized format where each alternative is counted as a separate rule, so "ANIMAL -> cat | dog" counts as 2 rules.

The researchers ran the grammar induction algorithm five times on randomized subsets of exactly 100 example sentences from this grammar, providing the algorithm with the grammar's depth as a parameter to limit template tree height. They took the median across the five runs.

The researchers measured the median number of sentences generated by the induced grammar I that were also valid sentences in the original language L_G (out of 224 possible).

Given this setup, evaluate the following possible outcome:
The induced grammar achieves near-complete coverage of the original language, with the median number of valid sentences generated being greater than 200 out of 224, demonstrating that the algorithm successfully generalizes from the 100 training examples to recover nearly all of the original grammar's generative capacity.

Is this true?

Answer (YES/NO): YES